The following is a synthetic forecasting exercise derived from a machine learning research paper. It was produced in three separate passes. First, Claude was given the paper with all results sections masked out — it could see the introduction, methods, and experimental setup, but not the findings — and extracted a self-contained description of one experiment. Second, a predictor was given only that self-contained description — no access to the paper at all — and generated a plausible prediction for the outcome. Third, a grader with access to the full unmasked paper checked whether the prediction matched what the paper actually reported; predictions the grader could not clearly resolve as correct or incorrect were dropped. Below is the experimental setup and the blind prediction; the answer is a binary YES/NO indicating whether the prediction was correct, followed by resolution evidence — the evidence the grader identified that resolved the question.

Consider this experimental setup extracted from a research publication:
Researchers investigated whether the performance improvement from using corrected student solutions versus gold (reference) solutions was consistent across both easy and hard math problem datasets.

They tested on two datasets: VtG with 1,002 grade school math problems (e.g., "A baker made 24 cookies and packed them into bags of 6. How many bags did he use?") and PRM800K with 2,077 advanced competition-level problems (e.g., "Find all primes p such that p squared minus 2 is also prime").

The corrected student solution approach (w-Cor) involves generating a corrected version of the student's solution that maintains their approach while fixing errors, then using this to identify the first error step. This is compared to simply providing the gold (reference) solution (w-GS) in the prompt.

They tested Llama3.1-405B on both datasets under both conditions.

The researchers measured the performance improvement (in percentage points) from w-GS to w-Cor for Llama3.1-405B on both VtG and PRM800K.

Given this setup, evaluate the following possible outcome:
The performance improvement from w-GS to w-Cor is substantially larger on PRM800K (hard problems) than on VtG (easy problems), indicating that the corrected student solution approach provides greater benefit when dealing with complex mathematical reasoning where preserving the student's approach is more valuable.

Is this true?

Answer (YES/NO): YES